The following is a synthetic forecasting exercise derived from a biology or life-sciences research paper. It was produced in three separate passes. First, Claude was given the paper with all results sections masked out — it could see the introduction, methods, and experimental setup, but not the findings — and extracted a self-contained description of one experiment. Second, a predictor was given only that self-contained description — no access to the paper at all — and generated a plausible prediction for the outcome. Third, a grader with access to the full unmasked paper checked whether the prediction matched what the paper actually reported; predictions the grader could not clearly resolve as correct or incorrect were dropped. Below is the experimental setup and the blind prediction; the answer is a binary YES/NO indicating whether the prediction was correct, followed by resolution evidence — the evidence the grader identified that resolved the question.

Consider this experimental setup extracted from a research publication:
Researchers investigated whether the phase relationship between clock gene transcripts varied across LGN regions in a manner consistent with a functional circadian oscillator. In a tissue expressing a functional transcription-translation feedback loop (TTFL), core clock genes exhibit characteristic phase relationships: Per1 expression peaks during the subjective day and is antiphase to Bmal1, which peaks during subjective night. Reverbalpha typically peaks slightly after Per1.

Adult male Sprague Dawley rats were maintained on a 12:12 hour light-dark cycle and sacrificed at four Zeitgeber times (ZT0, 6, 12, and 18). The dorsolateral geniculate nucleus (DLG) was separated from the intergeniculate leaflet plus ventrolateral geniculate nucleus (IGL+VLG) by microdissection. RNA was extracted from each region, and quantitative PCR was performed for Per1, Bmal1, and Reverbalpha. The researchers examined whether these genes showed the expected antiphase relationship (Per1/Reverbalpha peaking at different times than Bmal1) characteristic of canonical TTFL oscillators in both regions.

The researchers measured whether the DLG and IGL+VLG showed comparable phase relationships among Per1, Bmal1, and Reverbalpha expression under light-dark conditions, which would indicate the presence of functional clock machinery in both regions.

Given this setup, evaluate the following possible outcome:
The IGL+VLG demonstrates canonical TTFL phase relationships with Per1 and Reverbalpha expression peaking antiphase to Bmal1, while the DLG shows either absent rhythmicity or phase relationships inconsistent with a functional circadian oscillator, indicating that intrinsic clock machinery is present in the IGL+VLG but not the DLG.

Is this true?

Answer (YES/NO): NO